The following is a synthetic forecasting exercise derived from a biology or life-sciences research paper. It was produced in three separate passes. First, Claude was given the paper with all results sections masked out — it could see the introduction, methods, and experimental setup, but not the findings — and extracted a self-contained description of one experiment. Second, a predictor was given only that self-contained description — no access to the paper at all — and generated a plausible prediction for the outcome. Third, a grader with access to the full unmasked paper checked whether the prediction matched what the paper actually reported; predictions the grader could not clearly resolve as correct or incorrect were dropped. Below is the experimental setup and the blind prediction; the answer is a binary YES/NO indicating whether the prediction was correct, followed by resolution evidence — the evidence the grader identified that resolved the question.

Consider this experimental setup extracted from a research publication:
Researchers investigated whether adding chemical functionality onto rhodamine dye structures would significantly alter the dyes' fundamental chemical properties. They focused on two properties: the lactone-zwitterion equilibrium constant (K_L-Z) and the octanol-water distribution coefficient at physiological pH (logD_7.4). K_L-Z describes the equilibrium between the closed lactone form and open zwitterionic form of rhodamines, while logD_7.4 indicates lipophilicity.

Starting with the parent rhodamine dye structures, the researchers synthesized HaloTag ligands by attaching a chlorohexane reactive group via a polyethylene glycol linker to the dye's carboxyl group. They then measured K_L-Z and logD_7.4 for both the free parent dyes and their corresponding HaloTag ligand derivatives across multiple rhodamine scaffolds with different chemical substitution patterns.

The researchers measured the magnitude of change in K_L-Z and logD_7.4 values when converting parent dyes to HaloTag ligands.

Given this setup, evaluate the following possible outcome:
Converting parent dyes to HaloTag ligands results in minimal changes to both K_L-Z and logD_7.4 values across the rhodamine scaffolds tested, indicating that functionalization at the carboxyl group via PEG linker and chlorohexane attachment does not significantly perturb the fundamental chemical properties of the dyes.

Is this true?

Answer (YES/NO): NO